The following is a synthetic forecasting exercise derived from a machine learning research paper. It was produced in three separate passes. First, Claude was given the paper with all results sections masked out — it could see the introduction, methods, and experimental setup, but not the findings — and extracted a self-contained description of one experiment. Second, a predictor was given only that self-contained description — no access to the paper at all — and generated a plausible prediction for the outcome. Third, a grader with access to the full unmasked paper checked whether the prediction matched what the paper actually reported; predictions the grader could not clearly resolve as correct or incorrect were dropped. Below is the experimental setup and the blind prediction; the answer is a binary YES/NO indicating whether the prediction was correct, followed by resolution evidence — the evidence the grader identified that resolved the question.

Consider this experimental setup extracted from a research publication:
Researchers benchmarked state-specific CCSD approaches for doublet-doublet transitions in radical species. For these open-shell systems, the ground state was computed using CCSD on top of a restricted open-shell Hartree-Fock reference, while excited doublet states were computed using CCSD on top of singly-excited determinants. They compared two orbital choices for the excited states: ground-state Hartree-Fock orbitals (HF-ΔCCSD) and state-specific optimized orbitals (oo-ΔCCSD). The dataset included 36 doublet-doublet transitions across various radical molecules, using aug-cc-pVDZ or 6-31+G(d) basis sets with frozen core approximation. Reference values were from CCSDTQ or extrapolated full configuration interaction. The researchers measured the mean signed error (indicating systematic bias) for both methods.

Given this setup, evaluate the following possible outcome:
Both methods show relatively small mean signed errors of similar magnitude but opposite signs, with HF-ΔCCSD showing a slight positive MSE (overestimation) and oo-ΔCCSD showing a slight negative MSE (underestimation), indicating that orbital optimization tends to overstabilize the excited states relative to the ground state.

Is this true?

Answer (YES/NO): NO